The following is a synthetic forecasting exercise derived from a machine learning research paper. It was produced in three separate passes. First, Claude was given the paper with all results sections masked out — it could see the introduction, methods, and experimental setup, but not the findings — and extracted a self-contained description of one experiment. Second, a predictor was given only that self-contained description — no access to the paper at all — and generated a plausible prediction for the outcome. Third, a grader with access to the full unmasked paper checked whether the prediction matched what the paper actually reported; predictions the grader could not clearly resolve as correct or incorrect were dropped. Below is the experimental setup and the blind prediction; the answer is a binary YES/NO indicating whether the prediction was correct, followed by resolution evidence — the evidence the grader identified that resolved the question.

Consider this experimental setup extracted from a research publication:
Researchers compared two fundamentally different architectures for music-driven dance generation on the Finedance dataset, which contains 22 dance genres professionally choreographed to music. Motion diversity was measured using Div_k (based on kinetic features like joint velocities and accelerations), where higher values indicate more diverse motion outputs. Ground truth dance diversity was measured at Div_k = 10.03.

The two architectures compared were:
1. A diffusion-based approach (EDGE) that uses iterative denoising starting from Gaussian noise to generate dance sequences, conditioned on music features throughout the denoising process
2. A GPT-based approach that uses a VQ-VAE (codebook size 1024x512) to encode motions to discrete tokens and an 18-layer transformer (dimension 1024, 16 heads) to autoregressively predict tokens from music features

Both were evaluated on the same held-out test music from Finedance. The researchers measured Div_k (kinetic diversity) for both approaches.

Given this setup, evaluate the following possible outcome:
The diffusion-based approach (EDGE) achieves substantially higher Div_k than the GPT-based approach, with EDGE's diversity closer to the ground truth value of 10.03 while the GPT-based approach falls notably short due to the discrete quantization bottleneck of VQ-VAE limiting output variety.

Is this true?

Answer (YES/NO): YES